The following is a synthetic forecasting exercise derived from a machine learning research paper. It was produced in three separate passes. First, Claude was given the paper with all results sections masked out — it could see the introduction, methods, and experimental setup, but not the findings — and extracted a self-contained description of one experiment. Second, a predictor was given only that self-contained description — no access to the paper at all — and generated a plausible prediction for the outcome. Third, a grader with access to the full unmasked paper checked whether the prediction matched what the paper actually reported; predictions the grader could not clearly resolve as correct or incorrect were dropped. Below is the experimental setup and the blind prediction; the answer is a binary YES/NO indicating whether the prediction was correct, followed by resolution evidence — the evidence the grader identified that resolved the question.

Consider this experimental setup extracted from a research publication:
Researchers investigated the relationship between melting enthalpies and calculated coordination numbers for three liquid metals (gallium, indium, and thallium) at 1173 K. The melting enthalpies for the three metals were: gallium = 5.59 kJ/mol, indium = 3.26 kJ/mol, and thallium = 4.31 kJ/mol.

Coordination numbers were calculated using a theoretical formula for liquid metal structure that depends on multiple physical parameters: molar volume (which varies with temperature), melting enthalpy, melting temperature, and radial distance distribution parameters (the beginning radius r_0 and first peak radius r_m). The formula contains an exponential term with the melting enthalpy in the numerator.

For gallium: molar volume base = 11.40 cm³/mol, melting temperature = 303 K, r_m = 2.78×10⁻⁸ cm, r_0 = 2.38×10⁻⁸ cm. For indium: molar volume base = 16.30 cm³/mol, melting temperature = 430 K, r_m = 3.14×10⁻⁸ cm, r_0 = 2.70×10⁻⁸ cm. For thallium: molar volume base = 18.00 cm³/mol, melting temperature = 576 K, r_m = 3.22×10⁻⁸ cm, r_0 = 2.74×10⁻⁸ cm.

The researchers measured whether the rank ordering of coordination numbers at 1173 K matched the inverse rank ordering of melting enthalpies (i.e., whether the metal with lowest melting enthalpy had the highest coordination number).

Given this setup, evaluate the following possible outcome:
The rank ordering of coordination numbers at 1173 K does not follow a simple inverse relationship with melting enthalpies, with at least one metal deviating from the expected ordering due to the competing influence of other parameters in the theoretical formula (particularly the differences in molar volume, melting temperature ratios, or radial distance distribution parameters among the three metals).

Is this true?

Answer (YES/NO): NO